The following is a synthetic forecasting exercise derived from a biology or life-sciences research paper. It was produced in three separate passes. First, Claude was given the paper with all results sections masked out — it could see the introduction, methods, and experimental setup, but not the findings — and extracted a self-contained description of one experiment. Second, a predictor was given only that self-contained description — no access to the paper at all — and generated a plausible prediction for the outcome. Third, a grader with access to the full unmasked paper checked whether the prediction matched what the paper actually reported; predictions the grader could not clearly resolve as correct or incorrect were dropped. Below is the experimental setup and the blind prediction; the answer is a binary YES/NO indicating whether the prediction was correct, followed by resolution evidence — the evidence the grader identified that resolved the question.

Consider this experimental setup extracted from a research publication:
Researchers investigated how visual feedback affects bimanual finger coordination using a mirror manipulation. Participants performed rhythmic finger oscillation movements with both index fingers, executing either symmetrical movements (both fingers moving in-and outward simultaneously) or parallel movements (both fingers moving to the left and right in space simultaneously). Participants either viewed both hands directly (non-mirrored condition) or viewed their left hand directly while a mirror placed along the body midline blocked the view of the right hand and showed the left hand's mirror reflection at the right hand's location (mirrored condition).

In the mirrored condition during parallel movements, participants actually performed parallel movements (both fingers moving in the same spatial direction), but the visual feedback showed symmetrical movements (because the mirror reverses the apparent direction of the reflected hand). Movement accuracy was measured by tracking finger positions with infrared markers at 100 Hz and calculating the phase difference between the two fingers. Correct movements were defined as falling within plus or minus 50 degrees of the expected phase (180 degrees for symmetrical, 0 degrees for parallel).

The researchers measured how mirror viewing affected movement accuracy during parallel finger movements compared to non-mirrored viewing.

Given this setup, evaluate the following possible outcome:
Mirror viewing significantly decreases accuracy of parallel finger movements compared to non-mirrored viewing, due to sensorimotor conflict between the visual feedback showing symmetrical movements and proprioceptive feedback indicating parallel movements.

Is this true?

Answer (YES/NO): YES